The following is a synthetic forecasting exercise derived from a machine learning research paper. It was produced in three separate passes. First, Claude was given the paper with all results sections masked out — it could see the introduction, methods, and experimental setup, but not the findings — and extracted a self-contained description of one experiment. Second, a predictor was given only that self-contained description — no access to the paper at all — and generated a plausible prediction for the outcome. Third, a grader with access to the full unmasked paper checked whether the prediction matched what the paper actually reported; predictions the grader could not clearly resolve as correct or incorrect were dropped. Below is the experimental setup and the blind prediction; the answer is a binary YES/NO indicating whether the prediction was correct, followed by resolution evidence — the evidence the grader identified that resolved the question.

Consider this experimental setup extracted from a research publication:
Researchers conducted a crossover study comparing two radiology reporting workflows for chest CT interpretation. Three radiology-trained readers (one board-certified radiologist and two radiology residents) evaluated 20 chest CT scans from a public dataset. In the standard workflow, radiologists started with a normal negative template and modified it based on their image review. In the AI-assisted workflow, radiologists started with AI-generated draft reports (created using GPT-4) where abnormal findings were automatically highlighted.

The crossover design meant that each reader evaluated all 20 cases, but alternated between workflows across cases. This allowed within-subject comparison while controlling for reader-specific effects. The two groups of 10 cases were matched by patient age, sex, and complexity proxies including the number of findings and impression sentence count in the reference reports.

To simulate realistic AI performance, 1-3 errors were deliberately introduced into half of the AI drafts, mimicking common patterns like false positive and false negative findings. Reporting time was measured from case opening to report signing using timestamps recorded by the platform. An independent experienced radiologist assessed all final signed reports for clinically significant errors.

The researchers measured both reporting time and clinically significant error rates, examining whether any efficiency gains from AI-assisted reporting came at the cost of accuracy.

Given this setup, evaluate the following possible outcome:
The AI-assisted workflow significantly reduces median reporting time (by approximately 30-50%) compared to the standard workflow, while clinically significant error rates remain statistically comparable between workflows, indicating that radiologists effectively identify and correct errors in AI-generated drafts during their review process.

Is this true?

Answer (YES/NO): NO